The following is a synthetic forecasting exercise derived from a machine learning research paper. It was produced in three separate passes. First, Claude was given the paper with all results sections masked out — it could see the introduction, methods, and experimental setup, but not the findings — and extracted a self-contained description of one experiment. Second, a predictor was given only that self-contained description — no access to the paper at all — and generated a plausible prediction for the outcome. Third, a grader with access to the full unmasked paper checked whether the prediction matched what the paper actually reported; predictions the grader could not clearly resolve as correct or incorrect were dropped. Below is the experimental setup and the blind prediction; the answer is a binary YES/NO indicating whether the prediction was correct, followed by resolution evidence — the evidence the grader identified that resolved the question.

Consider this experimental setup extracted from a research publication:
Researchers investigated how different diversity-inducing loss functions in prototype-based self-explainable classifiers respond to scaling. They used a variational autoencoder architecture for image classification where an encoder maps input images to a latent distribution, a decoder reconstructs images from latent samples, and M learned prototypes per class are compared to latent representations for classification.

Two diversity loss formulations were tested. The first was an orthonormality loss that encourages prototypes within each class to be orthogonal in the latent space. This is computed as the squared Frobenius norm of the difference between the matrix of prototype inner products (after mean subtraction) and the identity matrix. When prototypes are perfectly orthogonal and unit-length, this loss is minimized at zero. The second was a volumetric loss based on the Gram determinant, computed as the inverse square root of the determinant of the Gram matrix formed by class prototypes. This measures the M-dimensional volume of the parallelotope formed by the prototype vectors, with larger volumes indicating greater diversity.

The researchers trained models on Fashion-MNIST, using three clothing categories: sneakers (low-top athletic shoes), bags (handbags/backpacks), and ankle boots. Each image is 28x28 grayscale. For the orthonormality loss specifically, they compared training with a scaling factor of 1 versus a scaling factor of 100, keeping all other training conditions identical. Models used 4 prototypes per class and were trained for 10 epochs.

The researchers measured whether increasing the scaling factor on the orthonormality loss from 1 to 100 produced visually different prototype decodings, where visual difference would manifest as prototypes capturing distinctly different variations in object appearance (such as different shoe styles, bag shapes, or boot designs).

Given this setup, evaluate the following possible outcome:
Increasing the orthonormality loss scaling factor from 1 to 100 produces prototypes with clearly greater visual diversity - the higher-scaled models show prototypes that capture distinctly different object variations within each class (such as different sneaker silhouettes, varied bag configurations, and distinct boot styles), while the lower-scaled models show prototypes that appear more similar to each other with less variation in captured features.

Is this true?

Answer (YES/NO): NO